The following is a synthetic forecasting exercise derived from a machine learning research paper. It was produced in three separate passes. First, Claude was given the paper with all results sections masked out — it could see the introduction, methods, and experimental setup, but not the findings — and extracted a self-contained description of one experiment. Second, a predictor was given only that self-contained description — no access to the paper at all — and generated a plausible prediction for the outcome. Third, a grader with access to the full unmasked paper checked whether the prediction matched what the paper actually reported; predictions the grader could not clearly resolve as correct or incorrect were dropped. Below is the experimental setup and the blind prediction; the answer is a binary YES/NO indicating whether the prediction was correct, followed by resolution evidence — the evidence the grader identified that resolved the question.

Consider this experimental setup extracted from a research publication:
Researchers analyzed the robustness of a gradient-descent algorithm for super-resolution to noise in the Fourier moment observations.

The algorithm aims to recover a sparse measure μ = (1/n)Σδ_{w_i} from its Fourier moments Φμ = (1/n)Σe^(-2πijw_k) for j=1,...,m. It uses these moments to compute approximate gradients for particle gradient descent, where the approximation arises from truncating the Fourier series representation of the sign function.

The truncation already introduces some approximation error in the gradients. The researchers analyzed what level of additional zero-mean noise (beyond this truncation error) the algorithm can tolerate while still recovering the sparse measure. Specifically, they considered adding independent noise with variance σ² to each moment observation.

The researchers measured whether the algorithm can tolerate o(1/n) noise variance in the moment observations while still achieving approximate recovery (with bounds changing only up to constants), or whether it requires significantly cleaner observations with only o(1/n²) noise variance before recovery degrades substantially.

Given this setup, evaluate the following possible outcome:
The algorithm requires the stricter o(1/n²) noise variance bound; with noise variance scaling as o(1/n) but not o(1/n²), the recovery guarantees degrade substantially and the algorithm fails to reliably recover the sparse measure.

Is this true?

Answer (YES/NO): NO